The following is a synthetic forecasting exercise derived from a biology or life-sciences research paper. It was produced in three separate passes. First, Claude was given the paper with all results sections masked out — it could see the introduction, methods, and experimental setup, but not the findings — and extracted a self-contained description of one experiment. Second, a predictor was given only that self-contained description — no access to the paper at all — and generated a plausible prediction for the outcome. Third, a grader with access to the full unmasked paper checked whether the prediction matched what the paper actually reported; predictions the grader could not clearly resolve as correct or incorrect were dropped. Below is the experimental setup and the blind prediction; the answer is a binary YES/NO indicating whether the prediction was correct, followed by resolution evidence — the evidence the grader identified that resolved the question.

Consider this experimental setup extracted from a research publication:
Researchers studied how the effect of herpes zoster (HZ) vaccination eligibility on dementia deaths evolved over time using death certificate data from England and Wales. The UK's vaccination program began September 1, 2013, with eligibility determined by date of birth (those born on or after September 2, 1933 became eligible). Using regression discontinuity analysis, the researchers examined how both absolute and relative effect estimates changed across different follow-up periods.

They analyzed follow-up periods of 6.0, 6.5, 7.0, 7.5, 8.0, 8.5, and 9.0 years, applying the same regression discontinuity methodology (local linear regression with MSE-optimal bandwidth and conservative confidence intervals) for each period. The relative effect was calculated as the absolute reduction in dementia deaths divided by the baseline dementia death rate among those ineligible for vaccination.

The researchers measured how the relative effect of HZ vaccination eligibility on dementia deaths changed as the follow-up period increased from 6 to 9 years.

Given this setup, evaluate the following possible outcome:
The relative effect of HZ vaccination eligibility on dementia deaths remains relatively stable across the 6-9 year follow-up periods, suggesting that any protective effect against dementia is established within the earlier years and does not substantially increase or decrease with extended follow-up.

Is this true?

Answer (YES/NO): NO